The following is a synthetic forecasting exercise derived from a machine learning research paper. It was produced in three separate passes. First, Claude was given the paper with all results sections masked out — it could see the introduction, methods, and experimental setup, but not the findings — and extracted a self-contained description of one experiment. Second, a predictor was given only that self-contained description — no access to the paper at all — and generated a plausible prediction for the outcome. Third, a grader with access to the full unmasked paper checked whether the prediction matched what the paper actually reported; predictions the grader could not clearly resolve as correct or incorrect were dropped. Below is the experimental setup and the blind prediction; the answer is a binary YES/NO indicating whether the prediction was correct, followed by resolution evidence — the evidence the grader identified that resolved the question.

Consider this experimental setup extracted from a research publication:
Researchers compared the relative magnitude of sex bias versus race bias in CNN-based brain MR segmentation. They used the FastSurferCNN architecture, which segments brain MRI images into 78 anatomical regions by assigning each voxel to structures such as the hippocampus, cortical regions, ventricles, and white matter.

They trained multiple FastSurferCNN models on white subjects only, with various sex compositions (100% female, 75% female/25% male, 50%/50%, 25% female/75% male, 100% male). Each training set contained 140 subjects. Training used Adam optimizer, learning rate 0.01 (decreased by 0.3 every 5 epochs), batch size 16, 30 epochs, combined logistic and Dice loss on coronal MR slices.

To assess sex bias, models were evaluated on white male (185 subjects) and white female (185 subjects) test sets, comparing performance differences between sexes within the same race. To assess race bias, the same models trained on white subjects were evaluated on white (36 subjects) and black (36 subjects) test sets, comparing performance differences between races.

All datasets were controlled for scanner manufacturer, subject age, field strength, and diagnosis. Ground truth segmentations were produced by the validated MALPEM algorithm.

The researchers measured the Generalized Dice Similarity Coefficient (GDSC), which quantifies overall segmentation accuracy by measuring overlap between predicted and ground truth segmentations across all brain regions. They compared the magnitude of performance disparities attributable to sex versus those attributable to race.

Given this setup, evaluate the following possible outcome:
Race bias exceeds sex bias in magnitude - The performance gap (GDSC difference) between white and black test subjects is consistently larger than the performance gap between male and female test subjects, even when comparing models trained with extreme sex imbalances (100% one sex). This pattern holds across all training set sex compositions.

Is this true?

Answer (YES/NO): YES